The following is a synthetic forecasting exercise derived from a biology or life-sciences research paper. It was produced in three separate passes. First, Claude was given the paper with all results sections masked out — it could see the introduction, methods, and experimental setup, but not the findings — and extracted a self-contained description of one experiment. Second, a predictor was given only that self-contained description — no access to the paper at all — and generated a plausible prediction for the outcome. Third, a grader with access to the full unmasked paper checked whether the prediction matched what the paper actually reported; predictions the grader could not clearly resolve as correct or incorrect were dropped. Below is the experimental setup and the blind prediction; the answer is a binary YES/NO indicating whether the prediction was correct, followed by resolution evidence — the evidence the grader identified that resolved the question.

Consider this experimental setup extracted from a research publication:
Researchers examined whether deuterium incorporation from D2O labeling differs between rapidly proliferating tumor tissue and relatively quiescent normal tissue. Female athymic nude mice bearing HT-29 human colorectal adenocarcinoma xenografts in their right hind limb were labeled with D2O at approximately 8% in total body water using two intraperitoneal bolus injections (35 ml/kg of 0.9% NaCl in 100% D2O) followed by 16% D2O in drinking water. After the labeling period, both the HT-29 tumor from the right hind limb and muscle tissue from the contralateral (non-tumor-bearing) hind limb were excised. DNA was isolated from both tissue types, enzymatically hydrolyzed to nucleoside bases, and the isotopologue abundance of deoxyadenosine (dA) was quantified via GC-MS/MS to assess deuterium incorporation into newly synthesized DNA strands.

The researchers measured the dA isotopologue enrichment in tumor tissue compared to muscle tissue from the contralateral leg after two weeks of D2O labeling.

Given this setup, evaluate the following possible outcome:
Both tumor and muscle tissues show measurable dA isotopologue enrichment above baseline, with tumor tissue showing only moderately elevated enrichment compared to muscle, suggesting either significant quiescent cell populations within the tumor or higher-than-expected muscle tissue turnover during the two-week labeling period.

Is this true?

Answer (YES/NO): NO